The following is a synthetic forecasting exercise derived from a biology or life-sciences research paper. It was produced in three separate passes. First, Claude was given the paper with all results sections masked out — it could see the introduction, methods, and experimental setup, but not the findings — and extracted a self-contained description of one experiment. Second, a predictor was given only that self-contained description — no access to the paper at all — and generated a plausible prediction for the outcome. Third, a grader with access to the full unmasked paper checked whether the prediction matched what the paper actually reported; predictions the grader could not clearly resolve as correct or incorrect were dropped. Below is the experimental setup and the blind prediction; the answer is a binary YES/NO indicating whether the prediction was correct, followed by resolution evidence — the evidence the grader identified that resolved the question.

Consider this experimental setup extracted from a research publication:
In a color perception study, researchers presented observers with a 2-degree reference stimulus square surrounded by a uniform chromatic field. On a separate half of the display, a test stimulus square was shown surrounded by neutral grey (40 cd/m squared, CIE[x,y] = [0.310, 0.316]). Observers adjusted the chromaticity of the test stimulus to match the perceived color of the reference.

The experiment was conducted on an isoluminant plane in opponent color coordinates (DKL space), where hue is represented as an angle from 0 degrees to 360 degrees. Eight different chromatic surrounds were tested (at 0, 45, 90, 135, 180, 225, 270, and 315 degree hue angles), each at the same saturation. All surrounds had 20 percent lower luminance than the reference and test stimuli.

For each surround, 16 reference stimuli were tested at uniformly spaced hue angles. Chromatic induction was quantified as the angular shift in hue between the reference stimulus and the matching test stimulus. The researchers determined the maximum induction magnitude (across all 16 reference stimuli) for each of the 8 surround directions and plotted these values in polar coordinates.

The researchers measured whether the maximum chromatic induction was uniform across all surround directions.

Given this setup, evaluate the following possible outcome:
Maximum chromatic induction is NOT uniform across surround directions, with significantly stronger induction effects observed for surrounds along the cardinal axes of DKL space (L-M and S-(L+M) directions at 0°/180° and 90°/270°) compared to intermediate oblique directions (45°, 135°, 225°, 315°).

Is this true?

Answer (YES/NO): NO